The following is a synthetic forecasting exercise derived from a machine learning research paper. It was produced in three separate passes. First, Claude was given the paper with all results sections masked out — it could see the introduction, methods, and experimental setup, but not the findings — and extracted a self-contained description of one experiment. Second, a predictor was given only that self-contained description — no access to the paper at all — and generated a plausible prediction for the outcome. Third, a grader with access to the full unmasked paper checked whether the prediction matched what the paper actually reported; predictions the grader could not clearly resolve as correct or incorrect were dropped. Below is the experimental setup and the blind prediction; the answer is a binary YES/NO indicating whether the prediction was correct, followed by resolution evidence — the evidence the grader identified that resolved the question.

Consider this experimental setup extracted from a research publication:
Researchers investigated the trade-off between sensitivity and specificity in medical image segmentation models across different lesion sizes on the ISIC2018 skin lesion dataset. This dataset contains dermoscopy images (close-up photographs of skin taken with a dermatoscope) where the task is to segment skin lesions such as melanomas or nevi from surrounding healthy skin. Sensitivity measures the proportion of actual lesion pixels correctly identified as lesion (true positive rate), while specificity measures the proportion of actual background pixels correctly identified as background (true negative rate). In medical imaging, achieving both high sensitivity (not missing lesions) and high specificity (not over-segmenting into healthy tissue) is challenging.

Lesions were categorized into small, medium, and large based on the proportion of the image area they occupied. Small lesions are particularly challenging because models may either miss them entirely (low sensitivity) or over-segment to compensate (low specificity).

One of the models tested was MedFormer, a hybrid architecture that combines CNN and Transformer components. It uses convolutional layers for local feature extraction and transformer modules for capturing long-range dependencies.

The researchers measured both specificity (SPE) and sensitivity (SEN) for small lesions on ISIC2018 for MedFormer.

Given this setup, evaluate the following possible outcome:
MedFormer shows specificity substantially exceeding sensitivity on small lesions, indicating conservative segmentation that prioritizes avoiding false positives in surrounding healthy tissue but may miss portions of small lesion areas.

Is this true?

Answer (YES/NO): NO